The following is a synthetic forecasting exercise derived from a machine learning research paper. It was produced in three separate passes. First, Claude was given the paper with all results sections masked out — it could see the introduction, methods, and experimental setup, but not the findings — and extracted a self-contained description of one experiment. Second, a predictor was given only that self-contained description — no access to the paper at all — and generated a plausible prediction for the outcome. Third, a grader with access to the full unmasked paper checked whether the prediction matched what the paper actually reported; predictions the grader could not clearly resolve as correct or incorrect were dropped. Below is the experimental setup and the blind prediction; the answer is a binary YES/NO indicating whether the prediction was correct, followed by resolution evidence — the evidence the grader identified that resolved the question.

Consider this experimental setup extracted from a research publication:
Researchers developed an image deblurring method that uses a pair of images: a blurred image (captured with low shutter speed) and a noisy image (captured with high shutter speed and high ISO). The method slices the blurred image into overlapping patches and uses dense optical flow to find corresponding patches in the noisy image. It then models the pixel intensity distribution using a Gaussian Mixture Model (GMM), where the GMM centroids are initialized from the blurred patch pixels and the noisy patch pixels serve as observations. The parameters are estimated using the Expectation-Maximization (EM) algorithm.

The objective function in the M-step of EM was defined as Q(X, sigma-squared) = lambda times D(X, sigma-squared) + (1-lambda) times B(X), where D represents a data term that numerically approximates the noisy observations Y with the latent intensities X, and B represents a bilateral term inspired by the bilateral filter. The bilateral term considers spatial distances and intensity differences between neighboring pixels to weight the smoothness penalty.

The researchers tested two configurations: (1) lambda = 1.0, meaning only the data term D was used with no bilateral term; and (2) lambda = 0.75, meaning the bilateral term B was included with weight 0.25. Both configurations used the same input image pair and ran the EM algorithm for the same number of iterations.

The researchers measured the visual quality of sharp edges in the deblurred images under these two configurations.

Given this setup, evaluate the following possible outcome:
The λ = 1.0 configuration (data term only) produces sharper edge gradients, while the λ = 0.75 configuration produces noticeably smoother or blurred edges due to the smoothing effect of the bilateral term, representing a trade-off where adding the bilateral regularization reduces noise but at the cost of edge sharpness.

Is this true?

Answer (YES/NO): NO